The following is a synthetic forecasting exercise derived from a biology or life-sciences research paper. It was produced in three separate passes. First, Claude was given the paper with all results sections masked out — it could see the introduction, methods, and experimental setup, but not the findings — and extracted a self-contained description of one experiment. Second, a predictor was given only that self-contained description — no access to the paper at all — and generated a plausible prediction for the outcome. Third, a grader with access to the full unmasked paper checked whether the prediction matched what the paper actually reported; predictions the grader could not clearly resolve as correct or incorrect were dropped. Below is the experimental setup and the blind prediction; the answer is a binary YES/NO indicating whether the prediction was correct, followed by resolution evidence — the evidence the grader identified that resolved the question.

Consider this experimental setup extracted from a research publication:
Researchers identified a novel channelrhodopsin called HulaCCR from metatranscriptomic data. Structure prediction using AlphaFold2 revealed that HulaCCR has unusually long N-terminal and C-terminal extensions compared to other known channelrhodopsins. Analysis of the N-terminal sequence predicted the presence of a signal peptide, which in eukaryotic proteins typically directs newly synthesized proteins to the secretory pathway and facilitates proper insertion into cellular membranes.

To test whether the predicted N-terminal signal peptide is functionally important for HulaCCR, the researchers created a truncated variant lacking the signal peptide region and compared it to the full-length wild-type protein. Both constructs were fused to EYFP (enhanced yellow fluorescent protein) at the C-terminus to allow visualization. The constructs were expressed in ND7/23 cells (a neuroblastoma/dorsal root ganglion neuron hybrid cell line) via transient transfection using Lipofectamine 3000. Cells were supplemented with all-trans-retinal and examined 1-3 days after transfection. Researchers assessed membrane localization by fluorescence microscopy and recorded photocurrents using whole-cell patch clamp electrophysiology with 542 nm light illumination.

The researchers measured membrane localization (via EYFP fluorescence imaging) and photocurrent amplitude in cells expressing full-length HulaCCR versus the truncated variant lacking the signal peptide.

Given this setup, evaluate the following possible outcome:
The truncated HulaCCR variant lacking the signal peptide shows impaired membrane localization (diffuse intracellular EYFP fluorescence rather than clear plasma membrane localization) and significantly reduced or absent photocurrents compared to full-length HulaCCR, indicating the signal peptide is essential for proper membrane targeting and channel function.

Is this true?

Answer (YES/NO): NO